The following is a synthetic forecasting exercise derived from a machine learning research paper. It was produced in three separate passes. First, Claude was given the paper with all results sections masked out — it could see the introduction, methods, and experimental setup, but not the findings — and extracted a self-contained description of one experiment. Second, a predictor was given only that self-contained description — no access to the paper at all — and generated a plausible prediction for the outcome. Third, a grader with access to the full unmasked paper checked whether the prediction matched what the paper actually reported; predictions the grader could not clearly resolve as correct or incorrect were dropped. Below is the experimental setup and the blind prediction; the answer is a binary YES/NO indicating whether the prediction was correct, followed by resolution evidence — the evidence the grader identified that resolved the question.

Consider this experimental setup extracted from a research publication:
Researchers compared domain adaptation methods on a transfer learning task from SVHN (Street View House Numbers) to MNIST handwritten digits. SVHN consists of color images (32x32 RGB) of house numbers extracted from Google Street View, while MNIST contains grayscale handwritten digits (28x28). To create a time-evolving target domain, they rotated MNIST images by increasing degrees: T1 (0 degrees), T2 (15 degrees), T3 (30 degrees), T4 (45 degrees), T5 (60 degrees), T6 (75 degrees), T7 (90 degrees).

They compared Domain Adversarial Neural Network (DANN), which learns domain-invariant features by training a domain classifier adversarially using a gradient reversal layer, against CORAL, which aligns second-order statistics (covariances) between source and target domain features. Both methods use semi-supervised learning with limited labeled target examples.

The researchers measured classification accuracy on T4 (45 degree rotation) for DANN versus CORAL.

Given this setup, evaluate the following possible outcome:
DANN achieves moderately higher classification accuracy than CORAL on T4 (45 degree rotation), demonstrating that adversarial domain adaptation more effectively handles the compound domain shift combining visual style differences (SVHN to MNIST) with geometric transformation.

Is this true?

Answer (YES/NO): YES